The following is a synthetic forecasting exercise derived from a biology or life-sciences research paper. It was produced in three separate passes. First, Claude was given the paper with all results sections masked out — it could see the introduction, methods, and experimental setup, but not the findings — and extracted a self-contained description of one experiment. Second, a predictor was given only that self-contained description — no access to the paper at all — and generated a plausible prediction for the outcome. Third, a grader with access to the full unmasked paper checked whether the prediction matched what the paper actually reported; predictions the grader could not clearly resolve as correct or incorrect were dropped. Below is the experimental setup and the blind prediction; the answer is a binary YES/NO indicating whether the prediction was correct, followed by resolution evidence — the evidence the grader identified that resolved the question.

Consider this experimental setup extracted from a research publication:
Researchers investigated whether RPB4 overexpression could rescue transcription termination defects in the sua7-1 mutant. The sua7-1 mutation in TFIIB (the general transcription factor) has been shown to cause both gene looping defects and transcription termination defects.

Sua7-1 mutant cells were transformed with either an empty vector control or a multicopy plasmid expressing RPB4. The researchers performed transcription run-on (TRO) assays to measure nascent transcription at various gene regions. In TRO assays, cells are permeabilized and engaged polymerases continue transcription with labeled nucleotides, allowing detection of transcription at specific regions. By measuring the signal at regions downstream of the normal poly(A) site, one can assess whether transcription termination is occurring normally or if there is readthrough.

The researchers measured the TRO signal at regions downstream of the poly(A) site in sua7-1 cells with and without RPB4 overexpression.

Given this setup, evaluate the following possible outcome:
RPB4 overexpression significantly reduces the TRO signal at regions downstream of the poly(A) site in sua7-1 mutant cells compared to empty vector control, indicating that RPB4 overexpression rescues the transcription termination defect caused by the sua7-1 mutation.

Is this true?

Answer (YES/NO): YES